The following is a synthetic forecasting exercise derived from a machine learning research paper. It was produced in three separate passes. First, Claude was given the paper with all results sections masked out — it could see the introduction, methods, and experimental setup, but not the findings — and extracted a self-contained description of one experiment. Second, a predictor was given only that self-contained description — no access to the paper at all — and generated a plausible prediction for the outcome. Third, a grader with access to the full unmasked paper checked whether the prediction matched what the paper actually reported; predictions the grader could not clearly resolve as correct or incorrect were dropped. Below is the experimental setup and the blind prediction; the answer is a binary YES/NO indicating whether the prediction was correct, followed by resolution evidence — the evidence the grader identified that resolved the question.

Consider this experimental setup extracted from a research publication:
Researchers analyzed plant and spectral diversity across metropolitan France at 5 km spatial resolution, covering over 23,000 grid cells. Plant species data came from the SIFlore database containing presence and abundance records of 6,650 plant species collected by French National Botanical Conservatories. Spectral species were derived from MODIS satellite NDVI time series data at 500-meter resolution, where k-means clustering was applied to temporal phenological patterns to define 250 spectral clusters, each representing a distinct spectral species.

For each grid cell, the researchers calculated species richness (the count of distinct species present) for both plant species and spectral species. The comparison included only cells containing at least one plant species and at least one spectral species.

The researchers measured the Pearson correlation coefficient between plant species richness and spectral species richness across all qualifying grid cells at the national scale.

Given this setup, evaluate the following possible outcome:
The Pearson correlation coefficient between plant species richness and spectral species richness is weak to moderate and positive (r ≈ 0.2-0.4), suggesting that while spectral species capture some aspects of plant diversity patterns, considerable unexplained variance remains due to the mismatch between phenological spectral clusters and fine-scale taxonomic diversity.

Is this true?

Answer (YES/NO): NO